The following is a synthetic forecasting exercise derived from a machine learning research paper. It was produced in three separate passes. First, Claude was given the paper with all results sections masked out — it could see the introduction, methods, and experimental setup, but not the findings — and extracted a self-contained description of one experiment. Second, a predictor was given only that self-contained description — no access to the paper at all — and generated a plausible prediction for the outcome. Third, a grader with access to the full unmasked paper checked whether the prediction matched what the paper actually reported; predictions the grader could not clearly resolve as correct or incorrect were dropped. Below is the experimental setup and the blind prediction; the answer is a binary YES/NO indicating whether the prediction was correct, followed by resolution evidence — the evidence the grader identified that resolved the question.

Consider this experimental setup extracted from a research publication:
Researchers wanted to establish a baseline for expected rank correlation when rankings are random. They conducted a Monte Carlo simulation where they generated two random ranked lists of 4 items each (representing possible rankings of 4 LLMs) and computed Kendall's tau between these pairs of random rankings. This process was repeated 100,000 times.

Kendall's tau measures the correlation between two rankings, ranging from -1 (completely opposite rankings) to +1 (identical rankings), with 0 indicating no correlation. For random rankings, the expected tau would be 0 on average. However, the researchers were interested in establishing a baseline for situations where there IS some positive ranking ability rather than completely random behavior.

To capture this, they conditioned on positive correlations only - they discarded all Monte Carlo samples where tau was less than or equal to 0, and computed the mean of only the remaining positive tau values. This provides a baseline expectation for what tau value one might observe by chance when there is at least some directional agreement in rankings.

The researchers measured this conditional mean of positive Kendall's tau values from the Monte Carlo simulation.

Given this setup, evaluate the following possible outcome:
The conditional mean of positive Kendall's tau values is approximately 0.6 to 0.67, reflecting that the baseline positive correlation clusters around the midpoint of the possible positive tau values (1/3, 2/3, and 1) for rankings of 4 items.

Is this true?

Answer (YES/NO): NO